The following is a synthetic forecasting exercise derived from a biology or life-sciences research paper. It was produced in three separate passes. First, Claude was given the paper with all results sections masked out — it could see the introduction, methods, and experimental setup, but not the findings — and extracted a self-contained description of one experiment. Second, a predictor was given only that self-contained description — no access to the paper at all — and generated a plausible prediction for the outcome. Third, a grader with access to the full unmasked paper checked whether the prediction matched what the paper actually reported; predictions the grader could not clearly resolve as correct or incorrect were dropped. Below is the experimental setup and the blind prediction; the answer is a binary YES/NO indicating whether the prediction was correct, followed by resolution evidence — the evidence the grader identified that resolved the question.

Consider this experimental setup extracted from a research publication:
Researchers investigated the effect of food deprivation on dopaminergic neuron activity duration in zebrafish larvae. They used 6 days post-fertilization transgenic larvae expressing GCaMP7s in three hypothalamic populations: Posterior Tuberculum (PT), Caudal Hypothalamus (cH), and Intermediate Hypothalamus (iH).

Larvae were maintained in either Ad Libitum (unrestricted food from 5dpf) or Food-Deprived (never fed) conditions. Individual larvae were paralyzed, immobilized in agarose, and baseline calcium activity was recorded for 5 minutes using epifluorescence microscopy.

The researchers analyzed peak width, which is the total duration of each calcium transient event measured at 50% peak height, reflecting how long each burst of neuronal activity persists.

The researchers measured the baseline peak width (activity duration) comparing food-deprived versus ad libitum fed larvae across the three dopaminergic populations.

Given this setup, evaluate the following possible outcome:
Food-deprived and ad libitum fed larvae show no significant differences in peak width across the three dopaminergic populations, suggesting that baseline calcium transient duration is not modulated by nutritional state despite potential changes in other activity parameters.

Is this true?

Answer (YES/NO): NO